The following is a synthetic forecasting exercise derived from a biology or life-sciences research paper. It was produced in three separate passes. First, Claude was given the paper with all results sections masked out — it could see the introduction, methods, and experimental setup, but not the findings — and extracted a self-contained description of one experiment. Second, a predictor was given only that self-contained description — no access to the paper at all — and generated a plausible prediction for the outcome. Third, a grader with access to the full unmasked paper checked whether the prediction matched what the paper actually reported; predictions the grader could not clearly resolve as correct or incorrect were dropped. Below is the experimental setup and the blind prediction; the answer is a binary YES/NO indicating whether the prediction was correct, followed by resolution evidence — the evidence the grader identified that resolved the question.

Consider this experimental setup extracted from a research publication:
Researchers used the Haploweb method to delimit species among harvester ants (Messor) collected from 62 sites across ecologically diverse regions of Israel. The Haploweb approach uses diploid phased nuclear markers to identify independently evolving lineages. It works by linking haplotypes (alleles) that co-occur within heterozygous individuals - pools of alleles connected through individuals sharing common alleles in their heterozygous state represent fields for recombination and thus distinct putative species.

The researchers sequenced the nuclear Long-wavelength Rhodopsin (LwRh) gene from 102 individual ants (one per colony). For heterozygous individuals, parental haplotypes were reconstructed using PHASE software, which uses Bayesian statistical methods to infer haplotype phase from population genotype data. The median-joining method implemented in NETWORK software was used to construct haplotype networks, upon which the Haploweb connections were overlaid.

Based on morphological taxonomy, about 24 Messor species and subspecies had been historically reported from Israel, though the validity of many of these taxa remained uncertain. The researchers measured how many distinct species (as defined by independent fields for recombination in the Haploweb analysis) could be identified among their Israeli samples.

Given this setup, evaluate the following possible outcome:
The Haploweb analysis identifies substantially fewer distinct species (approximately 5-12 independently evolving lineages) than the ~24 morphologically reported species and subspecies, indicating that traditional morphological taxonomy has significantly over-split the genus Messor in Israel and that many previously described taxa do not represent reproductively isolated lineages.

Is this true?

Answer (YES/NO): YES